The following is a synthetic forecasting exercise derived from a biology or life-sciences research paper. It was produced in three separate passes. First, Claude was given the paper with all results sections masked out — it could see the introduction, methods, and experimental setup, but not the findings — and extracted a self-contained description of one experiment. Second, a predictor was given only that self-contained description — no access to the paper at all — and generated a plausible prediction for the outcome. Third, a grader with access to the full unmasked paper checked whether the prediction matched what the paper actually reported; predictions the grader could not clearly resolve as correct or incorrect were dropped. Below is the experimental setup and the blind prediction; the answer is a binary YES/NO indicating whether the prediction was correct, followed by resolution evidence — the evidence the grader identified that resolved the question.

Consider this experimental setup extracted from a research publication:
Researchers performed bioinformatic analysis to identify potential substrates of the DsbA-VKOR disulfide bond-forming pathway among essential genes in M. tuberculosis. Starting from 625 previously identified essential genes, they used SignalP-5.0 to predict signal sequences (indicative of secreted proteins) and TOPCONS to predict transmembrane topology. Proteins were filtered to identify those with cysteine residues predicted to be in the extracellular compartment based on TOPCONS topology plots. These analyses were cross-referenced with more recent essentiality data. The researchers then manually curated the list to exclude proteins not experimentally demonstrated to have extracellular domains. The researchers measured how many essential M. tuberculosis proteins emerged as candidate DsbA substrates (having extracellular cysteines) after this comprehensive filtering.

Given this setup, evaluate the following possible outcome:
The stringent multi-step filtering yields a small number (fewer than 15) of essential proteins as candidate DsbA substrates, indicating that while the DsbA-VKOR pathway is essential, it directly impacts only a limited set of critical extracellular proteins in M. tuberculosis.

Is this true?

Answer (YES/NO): NO